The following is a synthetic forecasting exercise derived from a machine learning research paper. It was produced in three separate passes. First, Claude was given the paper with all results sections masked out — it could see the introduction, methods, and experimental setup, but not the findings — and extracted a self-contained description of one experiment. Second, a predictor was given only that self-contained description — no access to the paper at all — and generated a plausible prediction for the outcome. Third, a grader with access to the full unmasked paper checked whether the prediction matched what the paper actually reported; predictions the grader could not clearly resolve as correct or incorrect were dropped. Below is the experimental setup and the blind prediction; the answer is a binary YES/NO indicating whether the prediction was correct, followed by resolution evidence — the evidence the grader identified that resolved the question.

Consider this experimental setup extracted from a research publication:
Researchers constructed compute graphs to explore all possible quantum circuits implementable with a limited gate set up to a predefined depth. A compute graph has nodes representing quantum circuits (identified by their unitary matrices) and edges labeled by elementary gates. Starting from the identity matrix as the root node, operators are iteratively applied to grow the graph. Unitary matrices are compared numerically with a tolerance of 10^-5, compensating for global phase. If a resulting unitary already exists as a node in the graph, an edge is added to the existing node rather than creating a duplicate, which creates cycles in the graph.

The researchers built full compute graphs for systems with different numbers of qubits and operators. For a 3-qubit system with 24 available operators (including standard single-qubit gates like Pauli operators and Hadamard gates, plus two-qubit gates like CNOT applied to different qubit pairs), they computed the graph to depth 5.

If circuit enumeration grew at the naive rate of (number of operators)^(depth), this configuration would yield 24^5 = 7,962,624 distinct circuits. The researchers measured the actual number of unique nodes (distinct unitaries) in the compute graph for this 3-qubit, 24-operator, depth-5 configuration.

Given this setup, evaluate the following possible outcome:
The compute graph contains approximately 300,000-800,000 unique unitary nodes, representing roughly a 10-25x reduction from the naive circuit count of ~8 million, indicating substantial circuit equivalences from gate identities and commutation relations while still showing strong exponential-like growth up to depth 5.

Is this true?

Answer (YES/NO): NO